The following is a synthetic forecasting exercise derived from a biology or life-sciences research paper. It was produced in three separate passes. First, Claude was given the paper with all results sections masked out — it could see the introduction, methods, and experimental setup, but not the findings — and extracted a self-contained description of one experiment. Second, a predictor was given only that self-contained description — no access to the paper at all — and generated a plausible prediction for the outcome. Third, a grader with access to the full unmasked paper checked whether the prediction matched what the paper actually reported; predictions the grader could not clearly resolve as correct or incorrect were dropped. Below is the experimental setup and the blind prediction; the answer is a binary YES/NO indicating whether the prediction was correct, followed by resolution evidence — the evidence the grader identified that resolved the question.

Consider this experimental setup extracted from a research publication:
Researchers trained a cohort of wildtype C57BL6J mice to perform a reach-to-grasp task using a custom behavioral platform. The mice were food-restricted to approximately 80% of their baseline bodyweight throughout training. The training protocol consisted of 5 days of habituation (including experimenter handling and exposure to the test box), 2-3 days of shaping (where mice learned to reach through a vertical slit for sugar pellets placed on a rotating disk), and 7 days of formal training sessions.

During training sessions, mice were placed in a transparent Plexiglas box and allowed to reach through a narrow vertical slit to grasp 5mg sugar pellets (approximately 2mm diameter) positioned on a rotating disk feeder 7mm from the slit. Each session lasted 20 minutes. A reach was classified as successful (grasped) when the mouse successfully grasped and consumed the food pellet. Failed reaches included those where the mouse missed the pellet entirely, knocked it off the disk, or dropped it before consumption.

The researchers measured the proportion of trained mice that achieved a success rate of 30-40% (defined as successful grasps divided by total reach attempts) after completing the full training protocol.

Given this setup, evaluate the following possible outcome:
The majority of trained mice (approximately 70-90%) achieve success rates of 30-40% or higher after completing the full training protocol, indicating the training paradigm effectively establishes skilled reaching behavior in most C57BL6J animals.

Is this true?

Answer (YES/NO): YES